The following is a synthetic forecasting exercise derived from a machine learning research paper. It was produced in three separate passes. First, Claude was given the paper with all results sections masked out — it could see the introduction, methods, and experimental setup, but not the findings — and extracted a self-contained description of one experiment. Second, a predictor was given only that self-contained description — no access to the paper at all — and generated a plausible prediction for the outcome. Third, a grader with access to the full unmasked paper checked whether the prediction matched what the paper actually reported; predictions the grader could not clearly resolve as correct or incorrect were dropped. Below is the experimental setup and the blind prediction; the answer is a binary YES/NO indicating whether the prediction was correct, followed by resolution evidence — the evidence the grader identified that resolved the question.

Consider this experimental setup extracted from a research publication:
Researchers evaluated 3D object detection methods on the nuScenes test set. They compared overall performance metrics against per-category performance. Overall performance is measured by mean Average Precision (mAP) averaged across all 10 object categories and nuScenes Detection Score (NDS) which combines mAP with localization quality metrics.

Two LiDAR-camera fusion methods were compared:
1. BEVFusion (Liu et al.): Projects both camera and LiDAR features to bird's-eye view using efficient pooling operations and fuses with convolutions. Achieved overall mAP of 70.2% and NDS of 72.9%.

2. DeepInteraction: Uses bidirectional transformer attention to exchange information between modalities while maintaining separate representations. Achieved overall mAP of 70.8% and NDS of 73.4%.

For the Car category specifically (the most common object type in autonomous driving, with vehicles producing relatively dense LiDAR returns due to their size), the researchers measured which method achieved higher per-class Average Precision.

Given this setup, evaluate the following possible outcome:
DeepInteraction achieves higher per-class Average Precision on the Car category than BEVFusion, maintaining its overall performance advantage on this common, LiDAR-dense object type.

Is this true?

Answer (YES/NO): NO